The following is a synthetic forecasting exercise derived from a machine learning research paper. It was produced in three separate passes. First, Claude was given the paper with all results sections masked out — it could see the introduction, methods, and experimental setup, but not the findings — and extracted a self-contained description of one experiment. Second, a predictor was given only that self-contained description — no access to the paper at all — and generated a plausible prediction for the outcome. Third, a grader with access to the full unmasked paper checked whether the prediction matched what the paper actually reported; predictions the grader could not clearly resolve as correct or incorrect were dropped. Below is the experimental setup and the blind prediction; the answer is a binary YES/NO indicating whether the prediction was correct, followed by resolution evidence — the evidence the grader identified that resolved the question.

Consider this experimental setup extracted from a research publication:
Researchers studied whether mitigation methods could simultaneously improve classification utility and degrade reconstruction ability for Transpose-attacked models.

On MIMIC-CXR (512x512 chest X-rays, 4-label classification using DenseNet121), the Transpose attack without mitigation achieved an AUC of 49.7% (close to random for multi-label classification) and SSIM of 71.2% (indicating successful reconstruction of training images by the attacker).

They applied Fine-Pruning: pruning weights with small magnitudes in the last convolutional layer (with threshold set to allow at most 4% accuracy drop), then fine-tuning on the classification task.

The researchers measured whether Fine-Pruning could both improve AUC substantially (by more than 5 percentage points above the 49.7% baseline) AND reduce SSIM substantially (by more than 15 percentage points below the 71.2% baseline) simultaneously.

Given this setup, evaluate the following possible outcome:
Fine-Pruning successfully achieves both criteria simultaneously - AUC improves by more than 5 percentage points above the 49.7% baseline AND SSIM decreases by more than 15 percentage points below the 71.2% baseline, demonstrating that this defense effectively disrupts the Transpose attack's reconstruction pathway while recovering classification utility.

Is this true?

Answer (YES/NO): YES